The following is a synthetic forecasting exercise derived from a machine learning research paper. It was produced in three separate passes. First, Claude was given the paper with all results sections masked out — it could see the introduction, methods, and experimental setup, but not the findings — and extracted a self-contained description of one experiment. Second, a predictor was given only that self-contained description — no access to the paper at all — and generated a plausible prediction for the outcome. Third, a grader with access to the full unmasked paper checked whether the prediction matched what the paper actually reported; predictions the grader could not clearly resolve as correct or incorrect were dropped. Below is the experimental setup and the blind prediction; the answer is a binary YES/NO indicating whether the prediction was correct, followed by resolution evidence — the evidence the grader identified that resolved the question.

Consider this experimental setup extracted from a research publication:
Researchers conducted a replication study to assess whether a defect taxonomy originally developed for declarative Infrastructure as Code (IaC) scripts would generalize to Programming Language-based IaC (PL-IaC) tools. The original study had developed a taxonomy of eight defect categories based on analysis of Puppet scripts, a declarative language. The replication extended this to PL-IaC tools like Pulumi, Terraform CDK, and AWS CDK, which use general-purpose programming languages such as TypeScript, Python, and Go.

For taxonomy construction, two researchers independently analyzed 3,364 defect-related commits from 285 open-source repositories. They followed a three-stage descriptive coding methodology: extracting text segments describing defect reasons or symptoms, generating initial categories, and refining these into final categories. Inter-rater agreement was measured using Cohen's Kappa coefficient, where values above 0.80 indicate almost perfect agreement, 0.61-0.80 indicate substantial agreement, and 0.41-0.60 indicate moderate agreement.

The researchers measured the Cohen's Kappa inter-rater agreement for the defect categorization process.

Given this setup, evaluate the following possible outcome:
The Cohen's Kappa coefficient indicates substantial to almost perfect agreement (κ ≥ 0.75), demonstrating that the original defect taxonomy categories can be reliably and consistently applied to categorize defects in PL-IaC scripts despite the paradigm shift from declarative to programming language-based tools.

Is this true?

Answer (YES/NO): YES